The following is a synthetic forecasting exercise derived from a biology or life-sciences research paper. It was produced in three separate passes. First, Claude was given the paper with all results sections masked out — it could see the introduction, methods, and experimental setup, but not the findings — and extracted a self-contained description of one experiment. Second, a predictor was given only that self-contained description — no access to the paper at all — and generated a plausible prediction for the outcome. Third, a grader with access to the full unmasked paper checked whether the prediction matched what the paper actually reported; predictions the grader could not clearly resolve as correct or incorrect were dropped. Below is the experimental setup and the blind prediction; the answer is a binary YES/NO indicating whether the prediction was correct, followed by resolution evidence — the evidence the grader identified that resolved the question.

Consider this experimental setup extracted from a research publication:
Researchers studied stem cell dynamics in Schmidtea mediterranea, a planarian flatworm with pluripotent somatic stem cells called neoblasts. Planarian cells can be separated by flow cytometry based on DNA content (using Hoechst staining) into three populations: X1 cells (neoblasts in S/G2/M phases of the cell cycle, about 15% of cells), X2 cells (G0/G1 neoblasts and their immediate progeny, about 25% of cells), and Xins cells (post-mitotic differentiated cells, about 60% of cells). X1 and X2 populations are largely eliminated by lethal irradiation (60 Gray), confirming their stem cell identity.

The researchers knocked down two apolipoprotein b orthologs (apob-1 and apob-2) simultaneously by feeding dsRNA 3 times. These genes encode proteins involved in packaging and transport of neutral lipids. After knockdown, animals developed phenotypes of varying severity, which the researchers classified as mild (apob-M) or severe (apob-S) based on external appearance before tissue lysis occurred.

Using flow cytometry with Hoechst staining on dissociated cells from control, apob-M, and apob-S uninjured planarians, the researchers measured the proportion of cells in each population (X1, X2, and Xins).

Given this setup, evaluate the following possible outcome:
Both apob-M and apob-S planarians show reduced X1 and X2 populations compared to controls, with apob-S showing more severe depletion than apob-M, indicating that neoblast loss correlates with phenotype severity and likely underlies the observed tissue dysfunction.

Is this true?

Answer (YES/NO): NO